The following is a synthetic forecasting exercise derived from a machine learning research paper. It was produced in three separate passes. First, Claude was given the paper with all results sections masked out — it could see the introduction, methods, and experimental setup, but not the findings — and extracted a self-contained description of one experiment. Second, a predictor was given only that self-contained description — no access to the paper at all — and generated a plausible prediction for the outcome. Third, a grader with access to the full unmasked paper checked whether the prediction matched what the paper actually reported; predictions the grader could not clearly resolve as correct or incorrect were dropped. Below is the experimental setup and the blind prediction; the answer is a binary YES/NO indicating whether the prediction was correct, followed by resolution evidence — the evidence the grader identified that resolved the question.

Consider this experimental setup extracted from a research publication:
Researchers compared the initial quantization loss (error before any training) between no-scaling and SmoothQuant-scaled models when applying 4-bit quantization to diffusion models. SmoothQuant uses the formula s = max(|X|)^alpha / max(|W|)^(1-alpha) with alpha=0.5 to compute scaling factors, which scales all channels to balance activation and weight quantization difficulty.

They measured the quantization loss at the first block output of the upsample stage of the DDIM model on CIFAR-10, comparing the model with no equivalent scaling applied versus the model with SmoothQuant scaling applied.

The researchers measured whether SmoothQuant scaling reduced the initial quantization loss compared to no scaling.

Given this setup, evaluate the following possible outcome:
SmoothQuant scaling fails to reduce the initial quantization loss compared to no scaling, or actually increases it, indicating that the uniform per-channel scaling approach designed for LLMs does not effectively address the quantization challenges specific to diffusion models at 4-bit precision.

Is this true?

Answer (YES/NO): YES